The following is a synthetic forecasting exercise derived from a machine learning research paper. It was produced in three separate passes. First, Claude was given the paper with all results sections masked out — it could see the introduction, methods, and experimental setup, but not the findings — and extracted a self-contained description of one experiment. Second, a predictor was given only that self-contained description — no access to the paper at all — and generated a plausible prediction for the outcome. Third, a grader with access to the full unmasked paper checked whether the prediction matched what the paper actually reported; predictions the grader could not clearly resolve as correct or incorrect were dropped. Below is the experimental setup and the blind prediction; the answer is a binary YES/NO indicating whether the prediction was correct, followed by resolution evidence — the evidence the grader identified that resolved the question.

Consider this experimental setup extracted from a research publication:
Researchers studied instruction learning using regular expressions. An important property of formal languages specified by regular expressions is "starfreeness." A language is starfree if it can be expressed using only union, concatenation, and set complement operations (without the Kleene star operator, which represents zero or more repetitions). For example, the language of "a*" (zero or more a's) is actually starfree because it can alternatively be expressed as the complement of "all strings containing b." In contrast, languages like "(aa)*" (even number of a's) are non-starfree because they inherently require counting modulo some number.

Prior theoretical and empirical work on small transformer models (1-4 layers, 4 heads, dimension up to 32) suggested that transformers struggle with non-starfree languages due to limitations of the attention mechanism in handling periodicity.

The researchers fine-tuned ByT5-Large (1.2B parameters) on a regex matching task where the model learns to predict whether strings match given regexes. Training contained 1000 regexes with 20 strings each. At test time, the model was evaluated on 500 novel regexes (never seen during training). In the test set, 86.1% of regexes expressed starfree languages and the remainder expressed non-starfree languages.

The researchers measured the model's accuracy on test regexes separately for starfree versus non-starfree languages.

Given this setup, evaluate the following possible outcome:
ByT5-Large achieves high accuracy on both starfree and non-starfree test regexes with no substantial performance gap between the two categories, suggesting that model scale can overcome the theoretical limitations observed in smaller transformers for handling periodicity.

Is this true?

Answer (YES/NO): NO